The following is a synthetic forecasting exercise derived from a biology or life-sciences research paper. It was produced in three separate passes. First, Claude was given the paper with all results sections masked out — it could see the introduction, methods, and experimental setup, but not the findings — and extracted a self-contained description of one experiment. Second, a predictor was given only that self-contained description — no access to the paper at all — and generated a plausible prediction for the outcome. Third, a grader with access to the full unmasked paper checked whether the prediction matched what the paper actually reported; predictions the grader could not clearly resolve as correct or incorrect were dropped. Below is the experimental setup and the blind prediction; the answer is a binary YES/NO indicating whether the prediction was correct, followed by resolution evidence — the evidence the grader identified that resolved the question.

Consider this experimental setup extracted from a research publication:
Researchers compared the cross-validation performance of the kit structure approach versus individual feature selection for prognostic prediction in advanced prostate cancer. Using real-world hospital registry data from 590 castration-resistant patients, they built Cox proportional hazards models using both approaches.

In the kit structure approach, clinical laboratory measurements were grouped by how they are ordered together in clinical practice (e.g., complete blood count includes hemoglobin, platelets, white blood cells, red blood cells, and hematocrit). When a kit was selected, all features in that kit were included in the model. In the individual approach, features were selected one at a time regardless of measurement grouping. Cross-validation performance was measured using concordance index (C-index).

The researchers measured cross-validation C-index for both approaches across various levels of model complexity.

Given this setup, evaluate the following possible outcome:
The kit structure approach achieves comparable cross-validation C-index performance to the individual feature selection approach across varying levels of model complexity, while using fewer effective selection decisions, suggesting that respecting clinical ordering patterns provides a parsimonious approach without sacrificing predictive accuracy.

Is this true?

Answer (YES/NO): YES